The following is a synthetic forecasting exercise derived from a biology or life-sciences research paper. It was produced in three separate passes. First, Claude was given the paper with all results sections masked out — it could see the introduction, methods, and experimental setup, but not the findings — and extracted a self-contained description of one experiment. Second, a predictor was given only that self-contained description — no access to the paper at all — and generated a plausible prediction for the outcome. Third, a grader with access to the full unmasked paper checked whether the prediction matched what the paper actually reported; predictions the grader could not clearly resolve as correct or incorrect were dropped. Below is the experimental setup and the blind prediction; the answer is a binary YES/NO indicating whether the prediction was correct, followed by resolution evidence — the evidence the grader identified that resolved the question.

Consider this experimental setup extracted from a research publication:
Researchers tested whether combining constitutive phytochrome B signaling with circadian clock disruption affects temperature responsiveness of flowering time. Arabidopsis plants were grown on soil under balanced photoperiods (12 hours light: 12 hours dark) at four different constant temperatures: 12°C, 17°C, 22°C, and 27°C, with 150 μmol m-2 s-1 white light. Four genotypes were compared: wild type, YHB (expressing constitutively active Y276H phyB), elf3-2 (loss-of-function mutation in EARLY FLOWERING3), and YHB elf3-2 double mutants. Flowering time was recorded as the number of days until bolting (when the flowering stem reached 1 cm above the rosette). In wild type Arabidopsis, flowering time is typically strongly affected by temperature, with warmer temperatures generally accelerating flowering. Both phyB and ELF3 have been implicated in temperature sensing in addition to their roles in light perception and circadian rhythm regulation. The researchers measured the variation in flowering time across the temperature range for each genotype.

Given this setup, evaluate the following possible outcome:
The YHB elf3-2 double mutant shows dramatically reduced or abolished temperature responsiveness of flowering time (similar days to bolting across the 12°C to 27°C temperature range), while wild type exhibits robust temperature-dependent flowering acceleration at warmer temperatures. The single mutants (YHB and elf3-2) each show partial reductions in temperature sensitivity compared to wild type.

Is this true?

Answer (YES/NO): NO